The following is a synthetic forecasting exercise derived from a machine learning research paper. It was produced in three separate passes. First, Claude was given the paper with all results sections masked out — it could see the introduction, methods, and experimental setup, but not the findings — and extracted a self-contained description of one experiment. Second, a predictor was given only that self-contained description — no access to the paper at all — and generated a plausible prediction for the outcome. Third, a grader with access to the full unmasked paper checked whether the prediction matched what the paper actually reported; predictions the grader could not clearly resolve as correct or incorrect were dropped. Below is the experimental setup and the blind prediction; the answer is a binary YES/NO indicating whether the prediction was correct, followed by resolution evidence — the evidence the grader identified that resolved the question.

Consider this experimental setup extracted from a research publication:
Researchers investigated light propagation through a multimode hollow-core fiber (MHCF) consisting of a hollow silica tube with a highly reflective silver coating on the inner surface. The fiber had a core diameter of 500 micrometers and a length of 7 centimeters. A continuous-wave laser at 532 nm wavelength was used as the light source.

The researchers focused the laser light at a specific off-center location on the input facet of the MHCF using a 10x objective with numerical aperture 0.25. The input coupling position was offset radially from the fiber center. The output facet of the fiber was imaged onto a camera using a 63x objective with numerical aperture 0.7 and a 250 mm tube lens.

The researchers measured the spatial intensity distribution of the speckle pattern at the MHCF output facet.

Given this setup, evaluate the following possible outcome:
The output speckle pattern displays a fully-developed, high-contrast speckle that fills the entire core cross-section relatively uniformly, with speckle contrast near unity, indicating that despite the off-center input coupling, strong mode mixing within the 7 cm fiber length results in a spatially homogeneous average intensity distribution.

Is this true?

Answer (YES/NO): NO